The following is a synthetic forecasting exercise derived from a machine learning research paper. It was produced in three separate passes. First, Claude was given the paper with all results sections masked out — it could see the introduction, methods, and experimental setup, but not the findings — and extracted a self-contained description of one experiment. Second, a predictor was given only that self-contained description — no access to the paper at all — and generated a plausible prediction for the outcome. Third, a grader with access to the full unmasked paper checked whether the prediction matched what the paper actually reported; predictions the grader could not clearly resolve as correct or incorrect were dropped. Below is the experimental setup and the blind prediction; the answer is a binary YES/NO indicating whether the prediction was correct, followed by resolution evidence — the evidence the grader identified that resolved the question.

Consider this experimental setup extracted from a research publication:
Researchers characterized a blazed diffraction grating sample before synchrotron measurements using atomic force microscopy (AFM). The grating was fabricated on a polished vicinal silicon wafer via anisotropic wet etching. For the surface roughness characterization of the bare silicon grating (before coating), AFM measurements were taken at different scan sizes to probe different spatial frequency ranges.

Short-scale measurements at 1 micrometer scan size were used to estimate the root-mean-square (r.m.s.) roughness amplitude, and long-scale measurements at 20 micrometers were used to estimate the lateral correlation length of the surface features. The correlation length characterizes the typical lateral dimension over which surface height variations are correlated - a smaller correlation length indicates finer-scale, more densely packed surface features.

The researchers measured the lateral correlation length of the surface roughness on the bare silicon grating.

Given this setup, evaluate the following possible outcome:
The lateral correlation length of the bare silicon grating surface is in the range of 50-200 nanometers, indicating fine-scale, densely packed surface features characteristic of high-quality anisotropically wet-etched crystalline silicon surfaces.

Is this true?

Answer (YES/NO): NO